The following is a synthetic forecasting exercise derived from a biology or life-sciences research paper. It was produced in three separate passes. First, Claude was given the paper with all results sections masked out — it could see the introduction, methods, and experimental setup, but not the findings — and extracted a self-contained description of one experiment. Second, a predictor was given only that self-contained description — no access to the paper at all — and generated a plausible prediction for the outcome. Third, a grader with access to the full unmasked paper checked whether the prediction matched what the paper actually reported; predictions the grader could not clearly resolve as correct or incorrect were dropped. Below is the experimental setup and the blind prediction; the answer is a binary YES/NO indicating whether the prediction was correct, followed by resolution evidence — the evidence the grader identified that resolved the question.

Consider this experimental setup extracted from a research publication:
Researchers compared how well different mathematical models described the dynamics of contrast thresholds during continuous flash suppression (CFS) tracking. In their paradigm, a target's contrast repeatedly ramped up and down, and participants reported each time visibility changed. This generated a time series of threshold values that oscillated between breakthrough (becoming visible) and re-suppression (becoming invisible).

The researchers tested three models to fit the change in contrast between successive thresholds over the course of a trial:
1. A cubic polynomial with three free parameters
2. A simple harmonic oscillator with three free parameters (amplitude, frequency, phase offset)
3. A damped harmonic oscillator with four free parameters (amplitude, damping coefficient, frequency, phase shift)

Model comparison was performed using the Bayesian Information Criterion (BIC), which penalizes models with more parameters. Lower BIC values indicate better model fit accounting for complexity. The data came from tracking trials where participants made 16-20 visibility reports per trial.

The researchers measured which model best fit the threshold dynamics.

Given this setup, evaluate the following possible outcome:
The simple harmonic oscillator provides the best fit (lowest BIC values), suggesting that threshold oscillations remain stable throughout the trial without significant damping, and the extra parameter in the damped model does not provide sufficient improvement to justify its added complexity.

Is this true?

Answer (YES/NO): NO